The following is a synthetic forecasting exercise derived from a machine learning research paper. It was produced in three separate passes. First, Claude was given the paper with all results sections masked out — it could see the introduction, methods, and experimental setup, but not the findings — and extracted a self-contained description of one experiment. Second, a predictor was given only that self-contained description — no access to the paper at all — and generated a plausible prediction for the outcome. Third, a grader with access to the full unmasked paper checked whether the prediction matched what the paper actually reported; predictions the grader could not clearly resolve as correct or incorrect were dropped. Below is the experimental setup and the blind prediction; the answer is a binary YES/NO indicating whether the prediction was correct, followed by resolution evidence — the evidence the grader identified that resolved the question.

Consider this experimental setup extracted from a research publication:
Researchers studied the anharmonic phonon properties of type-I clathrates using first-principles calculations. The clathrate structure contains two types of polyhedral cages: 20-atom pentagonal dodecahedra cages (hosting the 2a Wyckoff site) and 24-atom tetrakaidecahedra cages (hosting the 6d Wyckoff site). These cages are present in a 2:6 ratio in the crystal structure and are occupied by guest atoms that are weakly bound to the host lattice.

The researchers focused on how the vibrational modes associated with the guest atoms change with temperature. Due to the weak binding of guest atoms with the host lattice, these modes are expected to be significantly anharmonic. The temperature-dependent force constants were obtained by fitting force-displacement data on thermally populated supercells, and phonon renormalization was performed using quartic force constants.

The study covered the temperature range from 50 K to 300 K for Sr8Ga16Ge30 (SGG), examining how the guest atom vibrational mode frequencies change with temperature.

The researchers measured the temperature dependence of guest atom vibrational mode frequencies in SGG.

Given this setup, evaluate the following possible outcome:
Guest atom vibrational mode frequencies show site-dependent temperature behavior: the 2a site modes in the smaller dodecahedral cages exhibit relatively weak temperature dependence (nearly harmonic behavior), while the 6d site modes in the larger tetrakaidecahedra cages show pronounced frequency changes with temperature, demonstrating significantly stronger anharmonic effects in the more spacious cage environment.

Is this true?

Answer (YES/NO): NO